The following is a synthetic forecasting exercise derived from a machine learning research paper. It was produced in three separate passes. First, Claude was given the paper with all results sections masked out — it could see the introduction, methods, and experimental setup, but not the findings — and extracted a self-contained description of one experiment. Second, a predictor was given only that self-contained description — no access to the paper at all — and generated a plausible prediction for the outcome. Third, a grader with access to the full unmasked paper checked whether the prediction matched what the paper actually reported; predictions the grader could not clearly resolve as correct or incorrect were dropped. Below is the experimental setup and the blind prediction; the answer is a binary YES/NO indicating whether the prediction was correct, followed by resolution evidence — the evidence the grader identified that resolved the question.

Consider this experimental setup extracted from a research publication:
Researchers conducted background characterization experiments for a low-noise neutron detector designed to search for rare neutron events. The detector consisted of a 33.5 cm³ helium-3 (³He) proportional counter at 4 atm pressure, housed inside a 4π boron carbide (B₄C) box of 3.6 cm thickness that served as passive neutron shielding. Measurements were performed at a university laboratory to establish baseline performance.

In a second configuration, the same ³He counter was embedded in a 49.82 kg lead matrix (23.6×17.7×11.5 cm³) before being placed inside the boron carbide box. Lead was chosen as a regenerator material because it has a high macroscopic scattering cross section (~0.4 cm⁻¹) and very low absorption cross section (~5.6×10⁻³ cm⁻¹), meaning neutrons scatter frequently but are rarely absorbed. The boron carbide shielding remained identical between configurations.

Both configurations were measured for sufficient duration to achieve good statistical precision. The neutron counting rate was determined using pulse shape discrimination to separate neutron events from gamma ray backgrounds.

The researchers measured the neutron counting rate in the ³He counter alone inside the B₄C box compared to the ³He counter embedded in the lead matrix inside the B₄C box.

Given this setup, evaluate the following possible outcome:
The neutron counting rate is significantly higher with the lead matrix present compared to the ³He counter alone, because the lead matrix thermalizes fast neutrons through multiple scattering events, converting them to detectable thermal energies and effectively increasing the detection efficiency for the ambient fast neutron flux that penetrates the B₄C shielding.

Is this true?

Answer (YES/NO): NO